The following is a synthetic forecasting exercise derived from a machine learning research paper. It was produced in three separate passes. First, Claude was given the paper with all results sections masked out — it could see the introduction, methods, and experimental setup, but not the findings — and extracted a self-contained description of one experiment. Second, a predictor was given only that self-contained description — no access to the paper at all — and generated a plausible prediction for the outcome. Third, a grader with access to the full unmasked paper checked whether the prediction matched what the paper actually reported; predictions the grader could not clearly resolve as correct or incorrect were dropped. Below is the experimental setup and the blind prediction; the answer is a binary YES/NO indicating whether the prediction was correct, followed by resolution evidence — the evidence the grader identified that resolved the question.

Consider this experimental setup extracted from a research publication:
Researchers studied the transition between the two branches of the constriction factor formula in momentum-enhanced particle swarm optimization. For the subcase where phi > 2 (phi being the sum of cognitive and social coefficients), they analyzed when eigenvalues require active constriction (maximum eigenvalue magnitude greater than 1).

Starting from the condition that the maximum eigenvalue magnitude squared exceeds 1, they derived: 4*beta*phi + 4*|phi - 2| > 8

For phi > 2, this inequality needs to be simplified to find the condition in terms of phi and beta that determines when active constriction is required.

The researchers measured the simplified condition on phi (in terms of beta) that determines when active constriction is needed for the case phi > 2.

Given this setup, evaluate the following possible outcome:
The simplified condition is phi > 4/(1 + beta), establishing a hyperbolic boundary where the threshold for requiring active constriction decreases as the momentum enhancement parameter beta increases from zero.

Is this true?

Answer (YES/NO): YES